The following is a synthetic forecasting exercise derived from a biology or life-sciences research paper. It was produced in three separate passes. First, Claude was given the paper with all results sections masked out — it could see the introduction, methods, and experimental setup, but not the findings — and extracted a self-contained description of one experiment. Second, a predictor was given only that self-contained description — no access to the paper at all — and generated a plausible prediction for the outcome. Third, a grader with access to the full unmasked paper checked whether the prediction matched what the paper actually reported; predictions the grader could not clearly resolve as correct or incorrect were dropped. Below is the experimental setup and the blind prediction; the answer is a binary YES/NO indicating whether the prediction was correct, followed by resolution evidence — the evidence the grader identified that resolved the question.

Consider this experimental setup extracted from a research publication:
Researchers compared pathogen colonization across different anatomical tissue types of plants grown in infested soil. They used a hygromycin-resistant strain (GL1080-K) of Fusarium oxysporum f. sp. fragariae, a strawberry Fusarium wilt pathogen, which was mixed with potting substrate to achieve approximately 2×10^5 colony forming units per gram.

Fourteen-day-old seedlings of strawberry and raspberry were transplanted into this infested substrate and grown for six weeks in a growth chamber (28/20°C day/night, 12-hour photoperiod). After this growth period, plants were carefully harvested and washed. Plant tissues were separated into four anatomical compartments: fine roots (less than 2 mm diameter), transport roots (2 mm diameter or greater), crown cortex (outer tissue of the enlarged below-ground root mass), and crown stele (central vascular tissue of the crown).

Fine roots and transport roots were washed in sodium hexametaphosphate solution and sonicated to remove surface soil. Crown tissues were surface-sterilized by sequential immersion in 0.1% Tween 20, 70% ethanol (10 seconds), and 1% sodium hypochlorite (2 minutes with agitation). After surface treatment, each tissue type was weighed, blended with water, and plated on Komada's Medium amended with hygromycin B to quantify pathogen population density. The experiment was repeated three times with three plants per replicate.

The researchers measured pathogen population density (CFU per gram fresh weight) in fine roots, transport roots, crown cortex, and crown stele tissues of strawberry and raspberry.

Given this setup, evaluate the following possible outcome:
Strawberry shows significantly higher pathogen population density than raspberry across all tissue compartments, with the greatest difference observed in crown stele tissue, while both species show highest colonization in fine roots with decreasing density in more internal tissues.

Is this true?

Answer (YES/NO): NO